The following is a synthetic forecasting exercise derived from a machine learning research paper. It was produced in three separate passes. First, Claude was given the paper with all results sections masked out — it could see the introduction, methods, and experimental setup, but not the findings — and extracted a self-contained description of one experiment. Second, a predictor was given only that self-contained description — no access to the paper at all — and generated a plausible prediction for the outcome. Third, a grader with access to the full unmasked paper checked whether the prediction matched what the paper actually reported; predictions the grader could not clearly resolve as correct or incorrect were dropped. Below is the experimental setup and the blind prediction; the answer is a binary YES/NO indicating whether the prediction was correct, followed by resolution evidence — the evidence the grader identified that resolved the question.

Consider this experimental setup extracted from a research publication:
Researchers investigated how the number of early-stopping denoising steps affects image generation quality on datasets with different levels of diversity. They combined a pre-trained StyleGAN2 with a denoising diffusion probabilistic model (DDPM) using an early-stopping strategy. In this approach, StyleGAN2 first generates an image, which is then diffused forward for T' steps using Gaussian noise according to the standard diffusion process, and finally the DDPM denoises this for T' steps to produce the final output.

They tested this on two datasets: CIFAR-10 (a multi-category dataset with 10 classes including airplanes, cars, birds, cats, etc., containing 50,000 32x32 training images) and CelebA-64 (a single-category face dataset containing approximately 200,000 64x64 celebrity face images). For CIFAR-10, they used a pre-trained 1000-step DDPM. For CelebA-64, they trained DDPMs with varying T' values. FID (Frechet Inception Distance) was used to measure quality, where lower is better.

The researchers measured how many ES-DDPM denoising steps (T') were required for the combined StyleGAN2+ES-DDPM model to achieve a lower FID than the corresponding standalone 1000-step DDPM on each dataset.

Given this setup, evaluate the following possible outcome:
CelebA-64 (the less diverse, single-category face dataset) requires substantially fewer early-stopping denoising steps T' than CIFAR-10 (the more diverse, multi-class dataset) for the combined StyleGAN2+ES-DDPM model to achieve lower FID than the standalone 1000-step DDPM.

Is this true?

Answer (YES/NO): YES